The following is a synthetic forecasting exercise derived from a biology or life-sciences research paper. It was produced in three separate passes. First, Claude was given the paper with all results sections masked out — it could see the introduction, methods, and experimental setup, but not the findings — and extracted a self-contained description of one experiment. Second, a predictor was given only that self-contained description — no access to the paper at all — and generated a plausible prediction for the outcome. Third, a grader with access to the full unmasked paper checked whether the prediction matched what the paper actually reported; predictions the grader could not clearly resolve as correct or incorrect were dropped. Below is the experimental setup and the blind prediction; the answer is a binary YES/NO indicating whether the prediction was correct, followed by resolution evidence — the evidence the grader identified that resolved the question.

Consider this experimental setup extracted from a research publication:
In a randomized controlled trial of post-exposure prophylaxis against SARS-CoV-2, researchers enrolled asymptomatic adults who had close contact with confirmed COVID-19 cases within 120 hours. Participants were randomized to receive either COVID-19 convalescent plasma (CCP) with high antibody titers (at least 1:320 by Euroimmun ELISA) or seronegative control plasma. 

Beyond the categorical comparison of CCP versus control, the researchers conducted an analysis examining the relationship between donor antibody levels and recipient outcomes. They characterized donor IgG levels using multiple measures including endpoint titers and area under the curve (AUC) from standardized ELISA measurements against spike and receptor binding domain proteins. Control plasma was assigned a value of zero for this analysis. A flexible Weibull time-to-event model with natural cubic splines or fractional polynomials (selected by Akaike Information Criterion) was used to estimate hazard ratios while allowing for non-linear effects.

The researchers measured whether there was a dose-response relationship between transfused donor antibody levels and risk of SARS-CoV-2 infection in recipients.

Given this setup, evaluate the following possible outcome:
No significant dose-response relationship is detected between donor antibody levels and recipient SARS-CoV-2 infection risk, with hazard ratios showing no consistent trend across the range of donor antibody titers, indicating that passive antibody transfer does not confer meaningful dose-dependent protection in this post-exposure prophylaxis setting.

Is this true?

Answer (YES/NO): YES